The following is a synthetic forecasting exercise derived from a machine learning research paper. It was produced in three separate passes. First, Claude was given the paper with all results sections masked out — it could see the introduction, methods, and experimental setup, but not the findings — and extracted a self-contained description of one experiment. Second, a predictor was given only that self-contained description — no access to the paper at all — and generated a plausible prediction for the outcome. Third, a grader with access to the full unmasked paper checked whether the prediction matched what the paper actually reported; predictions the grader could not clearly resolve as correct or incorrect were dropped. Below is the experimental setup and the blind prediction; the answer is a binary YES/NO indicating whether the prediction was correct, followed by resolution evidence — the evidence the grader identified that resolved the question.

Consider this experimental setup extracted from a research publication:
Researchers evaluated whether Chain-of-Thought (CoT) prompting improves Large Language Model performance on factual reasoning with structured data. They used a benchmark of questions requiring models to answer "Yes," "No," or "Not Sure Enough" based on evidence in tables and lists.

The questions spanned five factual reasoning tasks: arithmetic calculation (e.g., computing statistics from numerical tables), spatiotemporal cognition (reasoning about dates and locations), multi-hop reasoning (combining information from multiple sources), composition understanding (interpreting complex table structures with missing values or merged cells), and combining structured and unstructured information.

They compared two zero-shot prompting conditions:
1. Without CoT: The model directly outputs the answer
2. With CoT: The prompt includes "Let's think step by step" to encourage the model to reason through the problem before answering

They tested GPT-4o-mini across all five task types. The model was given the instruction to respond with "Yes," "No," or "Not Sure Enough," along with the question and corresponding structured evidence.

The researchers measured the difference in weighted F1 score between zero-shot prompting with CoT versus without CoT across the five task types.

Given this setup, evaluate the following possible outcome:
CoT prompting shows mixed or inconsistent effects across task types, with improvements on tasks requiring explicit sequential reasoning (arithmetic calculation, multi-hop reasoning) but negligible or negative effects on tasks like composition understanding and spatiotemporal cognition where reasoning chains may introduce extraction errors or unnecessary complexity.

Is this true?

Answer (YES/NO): NO